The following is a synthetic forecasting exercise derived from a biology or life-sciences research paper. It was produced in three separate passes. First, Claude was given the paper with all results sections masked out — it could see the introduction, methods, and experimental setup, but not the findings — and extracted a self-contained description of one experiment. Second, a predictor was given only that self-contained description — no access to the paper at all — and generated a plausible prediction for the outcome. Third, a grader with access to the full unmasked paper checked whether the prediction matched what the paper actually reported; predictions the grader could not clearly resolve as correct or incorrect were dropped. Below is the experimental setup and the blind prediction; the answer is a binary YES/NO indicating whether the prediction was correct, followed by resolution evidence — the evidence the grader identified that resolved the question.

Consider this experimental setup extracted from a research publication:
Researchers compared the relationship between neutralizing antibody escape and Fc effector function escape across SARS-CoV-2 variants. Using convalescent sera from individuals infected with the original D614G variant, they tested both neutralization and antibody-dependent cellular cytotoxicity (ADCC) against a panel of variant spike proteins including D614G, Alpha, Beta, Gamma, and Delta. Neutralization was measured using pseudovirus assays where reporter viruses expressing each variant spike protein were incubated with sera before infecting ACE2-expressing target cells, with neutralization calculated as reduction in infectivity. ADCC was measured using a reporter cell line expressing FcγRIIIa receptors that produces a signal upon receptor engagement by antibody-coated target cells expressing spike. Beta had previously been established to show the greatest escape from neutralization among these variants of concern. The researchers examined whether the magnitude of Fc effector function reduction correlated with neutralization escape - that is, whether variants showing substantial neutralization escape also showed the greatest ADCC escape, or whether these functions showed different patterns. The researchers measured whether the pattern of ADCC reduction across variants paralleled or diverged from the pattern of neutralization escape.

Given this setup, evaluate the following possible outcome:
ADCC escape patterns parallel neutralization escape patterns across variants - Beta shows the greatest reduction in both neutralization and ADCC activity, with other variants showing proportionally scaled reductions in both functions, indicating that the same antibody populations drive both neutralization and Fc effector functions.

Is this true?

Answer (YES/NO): NO